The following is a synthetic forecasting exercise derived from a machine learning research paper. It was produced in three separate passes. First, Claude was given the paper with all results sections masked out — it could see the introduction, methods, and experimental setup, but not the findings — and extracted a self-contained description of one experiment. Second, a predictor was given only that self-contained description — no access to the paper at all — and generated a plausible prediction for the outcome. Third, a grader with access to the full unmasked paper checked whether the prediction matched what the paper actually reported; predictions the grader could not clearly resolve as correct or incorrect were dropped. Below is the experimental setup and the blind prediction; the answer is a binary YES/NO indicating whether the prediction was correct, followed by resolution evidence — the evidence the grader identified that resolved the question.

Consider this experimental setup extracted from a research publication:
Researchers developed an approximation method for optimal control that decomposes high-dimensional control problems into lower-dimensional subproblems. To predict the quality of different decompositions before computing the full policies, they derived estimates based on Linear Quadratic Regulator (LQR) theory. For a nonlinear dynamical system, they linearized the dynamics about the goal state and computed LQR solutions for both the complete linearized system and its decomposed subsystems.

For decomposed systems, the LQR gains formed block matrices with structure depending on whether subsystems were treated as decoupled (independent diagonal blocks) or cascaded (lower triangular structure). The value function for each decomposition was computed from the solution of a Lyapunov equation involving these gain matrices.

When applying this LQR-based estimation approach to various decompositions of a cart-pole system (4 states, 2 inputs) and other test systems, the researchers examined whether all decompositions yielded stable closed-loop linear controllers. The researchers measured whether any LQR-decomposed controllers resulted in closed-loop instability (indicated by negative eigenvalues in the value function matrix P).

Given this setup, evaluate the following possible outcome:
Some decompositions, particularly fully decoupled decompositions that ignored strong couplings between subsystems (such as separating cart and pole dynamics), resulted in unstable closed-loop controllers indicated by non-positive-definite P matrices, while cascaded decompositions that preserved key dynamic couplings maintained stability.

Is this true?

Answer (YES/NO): YES